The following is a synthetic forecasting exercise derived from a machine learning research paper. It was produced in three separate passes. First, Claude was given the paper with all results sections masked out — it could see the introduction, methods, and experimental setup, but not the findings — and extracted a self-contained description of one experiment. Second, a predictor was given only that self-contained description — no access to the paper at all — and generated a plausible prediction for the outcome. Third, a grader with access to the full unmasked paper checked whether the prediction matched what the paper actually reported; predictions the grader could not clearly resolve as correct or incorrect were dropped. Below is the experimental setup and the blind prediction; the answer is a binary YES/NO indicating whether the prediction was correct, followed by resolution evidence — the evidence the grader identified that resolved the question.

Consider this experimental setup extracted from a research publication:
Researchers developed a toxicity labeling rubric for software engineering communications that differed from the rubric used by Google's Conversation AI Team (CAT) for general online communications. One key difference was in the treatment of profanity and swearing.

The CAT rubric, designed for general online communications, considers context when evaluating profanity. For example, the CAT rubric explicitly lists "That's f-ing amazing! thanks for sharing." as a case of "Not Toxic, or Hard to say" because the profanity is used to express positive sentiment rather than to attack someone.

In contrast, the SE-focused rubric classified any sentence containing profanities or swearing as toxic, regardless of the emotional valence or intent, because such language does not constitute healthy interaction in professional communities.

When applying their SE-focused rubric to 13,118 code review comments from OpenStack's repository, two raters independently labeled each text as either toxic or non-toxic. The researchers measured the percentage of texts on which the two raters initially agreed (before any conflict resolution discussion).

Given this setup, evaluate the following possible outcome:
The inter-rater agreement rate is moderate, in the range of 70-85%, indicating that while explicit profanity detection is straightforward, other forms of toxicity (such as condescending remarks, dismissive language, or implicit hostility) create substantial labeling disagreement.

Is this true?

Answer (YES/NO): NO